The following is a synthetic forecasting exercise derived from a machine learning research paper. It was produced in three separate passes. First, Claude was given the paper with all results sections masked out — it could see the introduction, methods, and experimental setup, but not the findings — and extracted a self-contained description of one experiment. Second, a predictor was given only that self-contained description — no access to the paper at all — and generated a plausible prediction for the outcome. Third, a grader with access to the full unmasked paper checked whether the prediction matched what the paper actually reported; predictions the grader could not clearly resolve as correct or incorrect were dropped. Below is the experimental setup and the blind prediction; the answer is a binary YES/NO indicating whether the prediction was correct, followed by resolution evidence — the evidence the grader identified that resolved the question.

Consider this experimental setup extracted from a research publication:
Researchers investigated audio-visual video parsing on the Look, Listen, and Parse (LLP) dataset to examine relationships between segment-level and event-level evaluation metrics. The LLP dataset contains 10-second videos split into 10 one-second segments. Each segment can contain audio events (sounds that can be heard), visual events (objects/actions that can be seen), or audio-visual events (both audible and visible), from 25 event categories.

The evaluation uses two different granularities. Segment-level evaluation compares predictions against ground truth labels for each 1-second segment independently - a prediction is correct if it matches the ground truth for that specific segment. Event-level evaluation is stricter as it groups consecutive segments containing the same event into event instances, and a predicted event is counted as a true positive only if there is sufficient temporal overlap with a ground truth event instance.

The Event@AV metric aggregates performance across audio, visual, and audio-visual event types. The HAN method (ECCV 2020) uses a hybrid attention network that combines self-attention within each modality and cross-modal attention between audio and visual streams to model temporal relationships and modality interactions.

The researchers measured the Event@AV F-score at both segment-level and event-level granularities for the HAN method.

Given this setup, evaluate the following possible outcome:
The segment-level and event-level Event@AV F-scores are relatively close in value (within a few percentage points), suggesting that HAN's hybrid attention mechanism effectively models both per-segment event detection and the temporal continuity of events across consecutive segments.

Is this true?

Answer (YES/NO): NO